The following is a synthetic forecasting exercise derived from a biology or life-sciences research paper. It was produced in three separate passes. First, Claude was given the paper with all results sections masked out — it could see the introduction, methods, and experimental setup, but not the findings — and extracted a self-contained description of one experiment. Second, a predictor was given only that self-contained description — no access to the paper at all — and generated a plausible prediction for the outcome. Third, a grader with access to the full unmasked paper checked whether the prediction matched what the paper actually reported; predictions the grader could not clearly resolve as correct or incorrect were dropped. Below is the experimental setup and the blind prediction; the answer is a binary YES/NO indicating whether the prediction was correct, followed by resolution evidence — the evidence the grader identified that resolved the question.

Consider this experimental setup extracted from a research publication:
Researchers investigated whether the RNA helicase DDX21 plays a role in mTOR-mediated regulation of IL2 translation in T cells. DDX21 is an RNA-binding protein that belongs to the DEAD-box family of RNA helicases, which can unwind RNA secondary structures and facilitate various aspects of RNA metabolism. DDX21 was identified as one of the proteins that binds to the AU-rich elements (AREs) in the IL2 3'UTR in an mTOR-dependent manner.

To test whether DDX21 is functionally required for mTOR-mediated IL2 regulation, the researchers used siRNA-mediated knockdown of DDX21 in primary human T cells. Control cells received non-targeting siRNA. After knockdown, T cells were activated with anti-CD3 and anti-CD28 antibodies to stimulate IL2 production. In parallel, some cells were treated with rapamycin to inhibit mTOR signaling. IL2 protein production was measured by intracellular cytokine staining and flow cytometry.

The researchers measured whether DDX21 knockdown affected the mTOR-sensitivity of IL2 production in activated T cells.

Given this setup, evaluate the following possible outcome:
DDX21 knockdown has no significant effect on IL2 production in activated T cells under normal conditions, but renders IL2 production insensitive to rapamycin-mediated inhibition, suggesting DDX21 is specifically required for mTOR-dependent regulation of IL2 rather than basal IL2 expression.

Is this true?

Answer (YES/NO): NO